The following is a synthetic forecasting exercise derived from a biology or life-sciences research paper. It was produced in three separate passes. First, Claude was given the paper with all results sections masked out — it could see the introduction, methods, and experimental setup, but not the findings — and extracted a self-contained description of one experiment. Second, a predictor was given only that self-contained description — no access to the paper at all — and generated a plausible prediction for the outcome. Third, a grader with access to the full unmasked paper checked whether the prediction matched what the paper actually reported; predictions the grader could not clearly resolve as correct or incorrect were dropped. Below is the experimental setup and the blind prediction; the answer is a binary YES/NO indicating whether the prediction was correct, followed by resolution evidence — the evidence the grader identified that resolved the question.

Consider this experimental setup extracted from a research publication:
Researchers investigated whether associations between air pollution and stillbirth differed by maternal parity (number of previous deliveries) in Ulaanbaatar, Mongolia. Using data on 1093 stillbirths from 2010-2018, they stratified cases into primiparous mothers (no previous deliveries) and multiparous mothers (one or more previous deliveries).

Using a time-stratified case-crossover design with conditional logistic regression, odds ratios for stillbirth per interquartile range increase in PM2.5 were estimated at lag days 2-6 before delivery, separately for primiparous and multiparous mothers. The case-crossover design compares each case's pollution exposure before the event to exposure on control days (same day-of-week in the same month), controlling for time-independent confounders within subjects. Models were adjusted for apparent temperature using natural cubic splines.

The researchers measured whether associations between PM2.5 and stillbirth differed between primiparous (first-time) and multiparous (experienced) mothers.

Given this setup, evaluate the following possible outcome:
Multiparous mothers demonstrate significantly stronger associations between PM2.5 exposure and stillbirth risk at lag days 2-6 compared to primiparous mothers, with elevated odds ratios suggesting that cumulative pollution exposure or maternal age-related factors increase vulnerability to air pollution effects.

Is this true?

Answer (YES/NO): NO